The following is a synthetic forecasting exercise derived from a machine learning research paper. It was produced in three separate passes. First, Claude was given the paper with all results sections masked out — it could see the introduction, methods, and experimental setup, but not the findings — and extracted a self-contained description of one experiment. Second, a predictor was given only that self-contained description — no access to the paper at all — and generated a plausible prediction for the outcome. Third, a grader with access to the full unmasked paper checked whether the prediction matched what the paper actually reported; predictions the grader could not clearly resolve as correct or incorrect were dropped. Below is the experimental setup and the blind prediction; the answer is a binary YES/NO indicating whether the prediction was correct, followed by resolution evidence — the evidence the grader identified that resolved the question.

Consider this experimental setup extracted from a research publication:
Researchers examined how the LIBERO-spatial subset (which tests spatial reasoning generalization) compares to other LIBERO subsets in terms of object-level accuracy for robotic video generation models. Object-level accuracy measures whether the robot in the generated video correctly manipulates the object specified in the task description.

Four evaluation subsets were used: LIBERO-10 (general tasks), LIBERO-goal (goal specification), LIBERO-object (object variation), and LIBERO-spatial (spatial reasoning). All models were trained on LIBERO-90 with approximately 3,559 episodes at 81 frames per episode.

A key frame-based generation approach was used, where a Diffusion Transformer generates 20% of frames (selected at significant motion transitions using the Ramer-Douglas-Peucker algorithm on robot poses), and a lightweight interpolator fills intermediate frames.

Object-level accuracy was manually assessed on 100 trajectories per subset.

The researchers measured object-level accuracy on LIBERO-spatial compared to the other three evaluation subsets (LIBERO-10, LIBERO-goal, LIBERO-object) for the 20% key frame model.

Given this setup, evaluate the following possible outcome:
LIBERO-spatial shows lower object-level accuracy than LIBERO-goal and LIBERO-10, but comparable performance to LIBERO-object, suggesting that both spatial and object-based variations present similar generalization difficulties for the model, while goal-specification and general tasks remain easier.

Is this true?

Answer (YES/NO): NO